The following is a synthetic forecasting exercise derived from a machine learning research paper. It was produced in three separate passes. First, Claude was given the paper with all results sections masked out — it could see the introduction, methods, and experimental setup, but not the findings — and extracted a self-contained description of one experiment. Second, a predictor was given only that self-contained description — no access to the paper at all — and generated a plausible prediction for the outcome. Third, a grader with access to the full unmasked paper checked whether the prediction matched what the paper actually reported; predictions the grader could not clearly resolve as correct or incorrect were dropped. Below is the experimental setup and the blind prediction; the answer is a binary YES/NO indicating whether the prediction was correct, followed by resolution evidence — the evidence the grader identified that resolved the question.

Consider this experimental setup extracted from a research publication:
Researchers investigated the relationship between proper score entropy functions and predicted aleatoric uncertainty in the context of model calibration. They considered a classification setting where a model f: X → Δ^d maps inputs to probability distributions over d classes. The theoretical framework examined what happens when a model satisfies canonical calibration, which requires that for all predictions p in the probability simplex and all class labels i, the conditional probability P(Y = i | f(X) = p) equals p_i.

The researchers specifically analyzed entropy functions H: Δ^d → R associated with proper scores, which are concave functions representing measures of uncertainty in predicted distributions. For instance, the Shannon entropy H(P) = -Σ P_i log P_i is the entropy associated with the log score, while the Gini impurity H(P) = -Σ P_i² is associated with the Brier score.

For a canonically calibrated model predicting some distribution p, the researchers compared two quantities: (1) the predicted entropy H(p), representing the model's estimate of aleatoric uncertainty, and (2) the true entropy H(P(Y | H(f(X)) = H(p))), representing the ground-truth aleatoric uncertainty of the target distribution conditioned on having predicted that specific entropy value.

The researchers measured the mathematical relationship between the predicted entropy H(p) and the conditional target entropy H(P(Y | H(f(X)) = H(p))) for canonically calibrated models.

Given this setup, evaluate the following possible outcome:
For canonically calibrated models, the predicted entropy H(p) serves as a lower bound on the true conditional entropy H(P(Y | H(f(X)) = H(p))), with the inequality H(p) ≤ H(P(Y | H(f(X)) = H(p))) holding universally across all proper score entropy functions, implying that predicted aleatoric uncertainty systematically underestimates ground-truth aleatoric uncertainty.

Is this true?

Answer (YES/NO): NO